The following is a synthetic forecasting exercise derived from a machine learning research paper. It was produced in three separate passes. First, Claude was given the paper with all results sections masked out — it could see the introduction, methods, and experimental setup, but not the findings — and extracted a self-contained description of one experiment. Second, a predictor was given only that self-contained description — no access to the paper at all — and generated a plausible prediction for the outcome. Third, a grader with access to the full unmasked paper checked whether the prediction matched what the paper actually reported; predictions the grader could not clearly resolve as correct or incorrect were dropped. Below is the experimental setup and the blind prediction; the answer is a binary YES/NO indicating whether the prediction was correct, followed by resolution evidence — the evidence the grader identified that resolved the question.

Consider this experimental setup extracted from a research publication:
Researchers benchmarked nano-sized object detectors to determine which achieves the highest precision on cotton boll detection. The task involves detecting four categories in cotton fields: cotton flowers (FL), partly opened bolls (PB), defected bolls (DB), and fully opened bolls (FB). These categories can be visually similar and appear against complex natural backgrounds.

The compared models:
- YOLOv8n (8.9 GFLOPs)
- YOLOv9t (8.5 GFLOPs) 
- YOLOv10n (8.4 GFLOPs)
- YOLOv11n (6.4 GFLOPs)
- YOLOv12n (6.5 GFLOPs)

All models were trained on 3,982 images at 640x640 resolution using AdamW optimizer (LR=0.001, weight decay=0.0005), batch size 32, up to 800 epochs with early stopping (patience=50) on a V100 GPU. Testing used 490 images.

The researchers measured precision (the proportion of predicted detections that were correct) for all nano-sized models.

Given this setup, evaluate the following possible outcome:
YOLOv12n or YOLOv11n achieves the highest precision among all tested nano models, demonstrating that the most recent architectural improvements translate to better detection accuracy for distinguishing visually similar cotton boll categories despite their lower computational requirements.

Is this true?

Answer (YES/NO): NO